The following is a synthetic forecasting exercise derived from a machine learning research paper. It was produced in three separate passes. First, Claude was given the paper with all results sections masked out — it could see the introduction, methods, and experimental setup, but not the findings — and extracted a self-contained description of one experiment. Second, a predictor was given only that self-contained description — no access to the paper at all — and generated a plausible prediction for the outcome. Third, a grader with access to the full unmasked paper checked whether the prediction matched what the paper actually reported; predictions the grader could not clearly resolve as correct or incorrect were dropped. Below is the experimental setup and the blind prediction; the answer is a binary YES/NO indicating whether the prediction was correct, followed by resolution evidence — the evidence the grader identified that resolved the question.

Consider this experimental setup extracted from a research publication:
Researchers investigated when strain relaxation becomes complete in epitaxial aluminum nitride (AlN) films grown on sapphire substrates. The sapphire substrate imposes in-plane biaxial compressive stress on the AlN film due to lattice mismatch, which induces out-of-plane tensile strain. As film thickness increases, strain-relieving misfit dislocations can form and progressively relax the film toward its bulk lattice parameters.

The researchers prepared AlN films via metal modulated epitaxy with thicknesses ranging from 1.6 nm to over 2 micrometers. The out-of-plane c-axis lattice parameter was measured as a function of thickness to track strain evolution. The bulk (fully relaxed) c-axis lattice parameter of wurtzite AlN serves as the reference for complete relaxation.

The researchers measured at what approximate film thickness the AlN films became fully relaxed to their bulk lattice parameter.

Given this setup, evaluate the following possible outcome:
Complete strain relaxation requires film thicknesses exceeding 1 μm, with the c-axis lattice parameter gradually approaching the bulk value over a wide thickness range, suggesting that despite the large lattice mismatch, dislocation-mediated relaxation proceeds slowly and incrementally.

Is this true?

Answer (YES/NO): YES